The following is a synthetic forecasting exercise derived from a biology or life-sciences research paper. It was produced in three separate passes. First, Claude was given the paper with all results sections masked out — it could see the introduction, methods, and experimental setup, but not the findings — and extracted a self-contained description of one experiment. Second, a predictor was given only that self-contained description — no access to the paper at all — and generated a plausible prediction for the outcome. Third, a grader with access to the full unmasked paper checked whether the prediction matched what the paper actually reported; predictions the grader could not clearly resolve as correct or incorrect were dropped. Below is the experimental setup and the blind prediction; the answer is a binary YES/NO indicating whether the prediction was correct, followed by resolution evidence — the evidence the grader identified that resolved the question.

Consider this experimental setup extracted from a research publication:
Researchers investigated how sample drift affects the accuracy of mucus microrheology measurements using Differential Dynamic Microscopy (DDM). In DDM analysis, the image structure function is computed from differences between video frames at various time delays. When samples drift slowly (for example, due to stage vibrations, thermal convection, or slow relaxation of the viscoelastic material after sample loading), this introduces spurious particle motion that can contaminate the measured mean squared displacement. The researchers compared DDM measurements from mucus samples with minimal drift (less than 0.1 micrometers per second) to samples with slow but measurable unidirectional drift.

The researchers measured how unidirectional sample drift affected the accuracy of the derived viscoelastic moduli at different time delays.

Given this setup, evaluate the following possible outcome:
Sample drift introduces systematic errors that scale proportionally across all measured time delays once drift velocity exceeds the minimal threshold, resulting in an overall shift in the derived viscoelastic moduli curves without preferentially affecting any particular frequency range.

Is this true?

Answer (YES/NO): NO